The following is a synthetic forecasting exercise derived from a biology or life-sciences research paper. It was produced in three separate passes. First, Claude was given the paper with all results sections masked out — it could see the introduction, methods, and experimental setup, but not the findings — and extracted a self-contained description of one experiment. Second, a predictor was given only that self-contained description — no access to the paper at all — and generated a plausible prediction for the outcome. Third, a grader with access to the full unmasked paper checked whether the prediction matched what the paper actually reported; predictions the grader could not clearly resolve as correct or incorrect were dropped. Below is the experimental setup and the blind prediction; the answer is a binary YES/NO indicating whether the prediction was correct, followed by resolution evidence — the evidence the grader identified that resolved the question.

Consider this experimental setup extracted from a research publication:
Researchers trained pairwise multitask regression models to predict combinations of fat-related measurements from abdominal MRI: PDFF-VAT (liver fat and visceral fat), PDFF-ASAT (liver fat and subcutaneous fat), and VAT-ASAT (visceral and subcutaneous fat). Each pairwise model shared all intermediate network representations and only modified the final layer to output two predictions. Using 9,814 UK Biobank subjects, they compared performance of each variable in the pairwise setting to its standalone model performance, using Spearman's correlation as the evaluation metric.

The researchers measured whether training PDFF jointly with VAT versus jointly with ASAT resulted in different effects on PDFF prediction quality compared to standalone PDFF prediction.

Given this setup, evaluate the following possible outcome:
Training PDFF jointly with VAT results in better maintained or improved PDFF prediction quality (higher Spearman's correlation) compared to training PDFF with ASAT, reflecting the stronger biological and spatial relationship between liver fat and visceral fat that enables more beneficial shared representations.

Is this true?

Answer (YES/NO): NO